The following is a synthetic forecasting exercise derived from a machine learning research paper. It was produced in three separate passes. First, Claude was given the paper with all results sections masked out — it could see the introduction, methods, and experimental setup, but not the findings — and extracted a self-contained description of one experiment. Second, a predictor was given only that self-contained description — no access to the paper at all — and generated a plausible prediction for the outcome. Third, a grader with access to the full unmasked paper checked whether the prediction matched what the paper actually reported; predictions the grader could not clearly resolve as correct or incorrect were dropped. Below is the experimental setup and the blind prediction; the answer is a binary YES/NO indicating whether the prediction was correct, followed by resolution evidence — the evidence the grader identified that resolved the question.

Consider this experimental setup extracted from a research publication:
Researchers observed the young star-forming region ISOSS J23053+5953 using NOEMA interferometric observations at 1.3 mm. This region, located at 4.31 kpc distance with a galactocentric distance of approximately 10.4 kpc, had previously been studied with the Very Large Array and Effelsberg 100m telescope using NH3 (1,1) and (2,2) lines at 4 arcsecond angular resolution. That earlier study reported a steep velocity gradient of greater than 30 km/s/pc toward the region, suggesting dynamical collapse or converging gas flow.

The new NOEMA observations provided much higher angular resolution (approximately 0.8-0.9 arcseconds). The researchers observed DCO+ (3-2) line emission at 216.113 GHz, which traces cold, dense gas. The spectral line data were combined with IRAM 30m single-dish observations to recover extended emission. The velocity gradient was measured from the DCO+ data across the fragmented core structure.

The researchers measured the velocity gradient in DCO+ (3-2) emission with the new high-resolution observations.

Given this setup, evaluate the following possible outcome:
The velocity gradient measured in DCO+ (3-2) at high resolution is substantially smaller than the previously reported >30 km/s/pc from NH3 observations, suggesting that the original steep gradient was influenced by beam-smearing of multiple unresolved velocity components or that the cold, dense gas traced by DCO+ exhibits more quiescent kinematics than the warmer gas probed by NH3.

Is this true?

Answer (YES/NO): NO